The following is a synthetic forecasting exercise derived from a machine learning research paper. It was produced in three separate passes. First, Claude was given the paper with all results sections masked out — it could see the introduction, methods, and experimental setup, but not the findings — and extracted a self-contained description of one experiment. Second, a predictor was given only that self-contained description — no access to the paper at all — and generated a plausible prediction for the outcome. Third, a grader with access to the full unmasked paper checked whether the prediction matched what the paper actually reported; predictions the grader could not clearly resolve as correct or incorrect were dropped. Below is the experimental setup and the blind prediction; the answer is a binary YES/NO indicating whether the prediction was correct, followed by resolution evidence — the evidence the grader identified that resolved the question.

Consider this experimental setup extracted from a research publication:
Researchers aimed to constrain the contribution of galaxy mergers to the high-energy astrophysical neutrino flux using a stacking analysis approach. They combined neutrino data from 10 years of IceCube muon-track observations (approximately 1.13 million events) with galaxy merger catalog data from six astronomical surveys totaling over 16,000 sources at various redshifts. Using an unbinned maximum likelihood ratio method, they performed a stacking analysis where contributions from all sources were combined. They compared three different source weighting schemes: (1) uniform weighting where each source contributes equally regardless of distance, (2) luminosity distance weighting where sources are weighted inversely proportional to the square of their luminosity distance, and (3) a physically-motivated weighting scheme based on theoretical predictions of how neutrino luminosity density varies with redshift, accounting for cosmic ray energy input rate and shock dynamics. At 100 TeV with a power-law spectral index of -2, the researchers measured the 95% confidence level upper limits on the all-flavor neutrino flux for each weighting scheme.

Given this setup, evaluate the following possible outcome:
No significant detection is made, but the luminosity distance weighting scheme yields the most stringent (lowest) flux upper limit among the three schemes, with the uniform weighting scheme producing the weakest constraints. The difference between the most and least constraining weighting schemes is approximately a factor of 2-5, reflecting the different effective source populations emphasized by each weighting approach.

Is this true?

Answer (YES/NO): YES